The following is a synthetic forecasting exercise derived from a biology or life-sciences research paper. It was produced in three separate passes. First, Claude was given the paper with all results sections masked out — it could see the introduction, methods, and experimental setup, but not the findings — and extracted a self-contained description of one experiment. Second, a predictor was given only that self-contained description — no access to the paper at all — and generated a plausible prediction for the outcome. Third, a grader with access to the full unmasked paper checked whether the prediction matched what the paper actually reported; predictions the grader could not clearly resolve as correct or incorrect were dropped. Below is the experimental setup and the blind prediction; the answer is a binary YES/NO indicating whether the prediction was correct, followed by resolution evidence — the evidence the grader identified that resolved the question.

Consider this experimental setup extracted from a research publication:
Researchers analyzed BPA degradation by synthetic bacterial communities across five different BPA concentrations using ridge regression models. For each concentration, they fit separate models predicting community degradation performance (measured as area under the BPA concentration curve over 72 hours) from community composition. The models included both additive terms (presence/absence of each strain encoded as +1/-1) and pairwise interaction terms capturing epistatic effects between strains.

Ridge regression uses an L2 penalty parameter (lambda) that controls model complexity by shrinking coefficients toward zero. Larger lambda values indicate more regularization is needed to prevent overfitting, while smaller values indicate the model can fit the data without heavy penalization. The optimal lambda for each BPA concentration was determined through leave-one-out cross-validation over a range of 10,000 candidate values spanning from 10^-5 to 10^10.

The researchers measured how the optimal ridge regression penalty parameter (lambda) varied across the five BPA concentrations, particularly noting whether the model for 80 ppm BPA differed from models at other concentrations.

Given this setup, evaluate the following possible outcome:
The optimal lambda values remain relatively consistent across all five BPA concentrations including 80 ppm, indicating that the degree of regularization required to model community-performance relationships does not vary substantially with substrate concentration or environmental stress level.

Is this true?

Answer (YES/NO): NO